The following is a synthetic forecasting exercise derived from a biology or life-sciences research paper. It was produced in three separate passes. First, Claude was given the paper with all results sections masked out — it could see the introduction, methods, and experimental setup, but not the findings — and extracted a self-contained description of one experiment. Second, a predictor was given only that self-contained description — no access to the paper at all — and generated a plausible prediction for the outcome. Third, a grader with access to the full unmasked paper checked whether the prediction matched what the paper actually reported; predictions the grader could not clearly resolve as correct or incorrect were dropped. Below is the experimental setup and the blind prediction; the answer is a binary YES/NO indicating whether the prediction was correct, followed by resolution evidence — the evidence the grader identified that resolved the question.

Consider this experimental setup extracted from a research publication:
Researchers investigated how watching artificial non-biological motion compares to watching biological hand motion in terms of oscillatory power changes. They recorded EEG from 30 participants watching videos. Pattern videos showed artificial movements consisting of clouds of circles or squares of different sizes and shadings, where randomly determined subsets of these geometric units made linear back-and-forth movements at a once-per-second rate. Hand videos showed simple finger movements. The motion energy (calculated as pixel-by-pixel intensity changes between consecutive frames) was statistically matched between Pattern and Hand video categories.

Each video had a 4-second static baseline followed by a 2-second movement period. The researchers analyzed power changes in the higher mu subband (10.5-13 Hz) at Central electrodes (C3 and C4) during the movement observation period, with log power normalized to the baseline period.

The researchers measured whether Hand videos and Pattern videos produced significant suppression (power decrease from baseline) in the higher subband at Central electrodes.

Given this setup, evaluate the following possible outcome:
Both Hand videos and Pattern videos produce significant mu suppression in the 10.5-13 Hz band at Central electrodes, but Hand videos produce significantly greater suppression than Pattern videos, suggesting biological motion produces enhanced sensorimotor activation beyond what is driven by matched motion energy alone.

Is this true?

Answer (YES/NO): NO